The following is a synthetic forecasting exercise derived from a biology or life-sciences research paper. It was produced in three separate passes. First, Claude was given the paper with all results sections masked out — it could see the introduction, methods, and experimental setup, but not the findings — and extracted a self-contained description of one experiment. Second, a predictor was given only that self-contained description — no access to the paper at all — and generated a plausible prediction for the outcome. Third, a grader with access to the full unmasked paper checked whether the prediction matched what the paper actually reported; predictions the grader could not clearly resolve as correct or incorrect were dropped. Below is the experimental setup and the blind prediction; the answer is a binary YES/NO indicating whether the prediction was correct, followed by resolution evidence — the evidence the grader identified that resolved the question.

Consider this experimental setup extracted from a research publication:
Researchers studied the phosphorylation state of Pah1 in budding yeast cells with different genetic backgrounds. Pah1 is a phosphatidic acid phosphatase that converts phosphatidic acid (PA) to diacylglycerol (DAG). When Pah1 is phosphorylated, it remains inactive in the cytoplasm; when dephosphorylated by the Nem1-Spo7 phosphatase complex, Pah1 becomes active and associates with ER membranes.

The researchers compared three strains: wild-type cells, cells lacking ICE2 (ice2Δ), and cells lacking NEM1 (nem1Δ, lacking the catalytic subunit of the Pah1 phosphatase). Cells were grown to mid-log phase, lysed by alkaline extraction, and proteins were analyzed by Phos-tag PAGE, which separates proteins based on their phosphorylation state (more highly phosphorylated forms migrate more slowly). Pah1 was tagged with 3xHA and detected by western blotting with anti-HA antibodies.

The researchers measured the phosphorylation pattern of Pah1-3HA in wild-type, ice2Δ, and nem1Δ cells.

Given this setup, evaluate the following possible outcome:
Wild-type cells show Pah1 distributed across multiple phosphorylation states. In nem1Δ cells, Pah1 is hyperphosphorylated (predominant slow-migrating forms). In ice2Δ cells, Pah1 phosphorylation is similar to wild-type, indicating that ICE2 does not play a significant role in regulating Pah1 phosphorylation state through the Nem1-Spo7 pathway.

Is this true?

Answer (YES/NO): NO